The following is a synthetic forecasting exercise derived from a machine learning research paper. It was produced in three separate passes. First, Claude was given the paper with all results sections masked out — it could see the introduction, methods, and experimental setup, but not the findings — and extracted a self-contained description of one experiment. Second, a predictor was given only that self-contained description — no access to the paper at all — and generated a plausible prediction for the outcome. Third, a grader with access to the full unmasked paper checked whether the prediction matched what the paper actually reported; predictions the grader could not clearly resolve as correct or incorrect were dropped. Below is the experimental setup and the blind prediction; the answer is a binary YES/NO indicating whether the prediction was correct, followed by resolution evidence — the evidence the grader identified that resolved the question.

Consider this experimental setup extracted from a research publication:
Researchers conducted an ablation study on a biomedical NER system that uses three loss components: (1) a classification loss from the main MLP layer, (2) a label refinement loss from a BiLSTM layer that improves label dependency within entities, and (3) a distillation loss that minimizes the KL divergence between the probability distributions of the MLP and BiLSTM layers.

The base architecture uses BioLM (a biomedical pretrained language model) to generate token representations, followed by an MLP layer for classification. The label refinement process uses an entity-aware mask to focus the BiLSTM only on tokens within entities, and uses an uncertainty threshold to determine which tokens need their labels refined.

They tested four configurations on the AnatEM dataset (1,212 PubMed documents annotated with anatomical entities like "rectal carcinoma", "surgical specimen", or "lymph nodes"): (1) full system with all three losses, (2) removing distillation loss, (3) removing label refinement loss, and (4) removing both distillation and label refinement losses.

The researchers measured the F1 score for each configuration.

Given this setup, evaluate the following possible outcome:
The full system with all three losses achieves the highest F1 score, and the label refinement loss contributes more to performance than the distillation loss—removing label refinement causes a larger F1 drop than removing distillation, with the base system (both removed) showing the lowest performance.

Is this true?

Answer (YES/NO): NO